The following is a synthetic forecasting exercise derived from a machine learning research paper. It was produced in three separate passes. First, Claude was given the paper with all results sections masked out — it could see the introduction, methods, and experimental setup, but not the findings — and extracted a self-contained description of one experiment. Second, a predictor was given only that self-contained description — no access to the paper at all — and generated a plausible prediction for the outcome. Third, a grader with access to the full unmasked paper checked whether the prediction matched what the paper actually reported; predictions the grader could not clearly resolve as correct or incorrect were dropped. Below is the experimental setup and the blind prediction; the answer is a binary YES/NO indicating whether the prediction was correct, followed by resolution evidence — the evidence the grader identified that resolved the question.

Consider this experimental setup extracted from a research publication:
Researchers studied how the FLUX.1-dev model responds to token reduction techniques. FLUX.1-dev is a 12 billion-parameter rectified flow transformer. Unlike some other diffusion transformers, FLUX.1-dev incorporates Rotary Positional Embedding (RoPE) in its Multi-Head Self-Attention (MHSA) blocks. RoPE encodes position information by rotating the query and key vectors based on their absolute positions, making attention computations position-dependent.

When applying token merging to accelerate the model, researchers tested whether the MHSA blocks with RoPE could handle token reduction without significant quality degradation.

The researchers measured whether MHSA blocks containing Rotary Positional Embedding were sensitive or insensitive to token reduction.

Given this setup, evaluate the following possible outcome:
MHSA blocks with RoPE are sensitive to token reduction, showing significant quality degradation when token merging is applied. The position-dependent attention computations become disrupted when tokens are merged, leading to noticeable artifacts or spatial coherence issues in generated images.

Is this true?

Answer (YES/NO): YES